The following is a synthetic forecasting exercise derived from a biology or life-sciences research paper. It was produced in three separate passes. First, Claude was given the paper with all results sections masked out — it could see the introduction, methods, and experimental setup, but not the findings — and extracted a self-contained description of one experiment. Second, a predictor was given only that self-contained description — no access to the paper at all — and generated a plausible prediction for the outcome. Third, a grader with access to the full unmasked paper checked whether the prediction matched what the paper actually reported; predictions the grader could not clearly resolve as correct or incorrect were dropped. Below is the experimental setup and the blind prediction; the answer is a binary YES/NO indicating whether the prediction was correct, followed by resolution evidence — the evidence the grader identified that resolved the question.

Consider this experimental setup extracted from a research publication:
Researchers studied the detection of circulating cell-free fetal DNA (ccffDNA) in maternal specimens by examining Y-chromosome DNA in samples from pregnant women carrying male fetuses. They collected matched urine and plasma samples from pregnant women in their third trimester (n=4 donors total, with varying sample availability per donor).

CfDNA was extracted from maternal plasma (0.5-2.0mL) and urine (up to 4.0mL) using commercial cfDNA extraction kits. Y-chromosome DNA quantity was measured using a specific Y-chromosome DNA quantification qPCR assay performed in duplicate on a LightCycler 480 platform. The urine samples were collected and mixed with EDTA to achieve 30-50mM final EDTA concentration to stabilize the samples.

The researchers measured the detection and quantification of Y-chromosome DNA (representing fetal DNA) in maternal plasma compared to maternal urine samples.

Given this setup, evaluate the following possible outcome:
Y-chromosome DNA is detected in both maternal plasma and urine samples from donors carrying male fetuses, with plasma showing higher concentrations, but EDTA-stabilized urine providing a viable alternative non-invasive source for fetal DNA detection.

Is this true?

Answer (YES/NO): YES